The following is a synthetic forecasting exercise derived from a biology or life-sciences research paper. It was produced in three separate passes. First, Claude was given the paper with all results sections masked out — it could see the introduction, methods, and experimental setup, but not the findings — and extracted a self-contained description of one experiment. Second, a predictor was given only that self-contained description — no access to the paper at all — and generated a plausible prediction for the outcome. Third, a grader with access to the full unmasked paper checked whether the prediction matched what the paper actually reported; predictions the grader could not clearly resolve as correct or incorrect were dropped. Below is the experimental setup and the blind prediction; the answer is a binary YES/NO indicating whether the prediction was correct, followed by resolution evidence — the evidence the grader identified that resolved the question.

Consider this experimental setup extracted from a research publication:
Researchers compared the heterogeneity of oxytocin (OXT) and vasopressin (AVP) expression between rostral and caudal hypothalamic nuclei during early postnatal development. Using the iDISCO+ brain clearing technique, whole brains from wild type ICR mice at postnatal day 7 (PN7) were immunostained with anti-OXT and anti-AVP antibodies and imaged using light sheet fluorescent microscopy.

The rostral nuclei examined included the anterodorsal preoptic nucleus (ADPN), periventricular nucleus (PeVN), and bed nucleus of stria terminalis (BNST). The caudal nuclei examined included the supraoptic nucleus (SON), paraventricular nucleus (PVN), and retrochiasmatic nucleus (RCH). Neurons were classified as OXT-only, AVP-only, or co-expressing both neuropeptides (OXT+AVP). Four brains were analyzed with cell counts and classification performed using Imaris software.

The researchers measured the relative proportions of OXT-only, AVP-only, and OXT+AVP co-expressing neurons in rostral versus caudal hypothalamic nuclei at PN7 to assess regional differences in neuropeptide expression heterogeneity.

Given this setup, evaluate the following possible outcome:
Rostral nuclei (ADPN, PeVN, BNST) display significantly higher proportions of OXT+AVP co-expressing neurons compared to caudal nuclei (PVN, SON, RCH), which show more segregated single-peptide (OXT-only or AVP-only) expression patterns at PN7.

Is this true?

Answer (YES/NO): NO